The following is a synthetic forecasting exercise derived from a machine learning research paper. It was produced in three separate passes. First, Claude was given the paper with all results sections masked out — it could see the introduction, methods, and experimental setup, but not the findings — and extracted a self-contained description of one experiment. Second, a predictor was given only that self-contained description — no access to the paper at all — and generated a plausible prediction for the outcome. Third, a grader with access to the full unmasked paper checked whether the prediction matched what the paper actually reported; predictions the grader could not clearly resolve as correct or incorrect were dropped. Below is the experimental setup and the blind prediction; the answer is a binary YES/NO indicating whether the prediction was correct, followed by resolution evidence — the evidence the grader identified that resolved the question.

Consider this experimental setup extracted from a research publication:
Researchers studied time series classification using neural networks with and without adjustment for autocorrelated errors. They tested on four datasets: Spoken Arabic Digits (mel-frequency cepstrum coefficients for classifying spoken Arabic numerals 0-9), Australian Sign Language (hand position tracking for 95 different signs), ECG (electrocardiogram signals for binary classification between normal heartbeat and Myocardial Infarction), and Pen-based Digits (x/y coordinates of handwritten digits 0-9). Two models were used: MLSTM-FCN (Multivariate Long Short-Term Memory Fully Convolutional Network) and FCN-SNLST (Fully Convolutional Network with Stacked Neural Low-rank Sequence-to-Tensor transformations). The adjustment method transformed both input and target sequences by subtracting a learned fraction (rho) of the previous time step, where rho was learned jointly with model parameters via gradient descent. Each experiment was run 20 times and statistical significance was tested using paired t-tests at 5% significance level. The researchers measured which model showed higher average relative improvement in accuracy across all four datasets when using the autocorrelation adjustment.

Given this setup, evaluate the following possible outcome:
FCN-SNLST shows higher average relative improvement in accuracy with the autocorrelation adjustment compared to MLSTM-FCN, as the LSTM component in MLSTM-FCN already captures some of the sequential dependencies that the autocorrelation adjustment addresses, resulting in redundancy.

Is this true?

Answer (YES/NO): NO